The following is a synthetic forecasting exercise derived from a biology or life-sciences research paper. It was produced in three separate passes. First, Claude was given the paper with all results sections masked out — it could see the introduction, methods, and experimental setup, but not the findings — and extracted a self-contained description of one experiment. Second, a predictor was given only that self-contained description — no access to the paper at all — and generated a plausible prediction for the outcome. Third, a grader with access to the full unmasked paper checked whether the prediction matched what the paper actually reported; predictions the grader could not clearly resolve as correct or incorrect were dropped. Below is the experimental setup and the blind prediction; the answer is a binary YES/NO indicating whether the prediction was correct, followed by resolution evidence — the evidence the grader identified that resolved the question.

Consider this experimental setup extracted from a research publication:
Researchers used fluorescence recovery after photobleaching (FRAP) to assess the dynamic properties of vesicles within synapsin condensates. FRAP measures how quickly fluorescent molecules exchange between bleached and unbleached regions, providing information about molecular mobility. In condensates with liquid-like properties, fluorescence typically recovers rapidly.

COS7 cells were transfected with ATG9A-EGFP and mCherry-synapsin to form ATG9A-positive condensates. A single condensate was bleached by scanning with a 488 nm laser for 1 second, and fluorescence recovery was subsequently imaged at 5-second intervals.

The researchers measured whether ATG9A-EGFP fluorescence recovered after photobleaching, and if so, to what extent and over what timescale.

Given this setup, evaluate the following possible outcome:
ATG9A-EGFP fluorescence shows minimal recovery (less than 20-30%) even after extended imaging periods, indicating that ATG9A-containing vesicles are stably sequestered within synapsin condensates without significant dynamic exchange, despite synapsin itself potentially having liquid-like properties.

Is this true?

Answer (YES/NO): NO